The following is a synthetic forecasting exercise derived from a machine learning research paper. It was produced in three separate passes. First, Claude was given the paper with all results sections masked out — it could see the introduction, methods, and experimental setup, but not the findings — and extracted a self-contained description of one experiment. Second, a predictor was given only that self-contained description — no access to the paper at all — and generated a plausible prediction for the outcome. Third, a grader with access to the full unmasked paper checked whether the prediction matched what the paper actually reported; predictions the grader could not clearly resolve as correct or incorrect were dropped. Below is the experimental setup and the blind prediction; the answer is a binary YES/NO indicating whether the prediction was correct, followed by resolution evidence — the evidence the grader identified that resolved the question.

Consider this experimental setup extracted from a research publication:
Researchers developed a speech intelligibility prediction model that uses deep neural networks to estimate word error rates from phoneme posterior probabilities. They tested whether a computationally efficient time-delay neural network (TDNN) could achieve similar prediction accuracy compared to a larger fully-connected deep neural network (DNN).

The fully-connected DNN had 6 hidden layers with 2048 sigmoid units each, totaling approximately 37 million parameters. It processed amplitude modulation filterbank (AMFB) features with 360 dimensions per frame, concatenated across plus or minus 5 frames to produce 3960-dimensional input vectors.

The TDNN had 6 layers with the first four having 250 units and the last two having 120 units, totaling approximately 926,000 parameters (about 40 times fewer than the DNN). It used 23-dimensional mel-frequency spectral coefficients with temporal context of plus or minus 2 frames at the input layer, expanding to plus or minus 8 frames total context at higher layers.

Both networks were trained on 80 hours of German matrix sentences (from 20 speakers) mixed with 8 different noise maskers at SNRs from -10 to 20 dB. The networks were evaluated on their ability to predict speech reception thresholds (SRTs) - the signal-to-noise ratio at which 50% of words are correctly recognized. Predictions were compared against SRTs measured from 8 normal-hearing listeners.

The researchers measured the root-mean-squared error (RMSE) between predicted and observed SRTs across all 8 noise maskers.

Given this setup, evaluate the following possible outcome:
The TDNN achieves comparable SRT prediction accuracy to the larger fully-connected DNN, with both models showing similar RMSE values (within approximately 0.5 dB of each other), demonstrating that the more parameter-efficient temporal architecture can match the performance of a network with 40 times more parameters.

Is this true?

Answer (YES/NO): NO